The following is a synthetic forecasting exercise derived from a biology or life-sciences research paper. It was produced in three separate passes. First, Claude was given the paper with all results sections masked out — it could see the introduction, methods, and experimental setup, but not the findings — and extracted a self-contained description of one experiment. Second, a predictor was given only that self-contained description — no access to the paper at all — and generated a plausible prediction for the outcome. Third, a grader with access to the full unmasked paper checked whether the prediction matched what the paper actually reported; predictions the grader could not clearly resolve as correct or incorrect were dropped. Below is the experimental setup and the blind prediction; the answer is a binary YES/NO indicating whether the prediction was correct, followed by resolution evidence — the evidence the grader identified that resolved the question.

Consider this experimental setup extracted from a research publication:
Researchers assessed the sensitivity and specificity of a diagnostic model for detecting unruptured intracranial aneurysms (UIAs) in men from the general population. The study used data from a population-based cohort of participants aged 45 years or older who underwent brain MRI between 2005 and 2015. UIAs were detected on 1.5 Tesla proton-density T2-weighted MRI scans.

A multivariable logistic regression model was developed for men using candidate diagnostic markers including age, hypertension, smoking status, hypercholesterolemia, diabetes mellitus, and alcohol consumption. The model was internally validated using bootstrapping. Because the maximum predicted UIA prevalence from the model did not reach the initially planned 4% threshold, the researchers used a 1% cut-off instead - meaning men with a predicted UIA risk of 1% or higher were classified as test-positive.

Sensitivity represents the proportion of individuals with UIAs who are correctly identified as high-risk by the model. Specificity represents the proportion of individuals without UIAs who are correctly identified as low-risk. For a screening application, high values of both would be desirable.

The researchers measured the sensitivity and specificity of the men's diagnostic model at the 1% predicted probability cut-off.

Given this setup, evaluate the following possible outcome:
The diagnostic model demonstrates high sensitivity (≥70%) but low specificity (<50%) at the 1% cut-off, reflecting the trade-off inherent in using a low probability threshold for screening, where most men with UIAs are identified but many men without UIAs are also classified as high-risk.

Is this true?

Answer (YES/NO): NO